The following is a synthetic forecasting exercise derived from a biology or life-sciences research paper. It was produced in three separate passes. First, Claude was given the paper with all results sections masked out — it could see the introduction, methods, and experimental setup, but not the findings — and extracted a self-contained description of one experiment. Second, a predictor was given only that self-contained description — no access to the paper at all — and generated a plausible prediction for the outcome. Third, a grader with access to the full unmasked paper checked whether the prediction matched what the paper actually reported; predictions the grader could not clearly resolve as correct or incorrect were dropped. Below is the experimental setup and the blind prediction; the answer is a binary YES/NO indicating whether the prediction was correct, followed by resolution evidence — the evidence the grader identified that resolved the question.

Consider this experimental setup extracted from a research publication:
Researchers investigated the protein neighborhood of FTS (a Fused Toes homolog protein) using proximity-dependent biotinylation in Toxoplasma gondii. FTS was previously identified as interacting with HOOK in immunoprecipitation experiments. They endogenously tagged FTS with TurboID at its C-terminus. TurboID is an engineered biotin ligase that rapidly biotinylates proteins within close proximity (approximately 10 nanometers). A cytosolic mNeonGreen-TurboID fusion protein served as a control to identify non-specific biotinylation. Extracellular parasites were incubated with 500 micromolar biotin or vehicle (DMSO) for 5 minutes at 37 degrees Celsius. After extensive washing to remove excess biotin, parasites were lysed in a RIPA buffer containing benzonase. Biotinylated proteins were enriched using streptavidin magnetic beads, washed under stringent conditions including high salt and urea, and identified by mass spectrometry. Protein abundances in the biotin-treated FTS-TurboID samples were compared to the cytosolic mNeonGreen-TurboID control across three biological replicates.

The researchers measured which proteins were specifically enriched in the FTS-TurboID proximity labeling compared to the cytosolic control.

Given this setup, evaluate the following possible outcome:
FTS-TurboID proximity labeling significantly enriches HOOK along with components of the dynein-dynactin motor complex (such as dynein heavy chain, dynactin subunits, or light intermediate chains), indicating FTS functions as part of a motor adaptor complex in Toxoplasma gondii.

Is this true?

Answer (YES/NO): NO